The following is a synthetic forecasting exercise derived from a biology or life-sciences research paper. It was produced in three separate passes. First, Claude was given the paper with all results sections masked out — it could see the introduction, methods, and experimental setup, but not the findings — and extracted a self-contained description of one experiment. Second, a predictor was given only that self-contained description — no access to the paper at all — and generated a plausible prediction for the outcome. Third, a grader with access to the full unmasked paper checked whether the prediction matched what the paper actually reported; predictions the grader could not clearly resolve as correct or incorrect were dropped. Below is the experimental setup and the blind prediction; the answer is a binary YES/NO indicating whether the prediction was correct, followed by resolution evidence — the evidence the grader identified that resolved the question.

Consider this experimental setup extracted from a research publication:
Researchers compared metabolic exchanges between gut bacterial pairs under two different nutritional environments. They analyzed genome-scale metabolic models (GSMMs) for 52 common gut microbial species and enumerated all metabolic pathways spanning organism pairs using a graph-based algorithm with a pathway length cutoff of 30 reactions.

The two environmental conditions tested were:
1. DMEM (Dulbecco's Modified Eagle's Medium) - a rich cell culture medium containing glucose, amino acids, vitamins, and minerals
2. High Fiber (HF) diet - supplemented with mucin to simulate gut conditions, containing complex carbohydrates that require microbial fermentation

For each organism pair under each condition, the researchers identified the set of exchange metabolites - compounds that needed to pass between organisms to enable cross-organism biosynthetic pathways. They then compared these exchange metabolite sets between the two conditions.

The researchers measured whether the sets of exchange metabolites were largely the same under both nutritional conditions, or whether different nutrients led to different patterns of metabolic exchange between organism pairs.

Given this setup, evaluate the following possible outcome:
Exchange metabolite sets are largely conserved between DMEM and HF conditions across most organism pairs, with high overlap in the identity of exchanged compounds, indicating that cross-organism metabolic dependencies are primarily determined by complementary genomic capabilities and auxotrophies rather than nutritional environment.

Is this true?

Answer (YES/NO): NO